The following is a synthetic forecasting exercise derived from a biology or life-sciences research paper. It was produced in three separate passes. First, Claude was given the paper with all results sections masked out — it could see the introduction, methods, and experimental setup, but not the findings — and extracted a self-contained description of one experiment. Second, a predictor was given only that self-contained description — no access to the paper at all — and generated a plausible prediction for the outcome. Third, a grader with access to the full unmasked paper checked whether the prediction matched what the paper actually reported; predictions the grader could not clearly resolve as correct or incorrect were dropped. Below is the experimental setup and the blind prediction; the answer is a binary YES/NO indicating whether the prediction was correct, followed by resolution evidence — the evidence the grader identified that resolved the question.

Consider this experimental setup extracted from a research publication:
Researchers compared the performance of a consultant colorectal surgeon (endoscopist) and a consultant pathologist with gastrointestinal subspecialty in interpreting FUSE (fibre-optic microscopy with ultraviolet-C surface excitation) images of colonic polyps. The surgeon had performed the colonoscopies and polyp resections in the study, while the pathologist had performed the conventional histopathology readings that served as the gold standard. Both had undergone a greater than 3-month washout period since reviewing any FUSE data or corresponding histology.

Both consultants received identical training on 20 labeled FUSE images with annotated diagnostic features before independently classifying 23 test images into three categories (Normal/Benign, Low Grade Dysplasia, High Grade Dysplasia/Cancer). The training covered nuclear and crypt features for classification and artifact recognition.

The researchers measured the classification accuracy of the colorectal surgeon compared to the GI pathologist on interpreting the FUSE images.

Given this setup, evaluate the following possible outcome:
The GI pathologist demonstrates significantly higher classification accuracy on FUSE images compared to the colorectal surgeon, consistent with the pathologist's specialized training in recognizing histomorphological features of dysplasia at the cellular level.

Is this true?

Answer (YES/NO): NO